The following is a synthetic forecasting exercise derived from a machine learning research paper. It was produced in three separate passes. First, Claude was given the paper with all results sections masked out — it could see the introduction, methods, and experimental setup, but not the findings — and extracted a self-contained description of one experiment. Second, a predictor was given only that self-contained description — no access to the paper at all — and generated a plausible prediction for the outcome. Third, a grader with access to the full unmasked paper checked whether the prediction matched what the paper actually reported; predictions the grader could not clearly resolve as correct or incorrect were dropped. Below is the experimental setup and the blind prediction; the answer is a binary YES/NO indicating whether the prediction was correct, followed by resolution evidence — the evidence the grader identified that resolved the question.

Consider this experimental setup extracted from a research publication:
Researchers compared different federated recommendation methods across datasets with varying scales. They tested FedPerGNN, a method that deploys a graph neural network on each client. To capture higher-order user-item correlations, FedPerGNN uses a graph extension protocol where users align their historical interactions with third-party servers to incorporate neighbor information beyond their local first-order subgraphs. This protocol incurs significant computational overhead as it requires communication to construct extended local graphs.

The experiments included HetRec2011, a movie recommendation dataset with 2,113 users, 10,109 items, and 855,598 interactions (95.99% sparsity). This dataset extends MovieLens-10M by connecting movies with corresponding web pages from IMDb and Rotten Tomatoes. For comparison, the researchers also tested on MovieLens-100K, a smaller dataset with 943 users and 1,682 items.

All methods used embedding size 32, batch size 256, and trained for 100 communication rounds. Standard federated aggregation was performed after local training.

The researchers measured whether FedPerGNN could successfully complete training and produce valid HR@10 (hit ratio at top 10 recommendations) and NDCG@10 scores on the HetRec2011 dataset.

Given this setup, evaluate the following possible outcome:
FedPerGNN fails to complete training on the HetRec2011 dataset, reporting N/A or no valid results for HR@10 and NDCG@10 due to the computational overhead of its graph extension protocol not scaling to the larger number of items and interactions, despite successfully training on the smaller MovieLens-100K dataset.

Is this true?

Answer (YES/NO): YES